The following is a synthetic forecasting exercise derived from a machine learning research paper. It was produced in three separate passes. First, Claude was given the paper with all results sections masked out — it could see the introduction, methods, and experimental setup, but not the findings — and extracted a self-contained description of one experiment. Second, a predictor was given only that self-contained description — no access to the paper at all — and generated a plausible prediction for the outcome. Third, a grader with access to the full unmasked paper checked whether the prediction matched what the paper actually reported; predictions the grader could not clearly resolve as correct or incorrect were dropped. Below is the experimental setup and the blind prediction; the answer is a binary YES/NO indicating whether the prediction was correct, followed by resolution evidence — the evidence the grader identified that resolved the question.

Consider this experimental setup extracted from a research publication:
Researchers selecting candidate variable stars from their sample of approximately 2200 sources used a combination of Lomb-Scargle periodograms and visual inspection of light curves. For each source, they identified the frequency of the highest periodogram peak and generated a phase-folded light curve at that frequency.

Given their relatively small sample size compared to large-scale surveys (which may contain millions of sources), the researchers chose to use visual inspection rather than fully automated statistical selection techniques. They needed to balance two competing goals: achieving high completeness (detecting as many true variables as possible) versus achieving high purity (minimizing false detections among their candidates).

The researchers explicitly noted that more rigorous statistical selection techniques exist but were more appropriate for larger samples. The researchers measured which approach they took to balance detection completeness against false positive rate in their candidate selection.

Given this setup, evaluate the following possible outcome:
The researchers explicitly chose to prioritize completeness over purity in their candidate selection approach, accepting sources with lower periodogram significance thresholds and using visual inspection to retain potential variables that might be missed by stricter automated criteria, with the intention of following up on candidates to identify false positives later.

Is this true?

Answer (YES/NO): NO